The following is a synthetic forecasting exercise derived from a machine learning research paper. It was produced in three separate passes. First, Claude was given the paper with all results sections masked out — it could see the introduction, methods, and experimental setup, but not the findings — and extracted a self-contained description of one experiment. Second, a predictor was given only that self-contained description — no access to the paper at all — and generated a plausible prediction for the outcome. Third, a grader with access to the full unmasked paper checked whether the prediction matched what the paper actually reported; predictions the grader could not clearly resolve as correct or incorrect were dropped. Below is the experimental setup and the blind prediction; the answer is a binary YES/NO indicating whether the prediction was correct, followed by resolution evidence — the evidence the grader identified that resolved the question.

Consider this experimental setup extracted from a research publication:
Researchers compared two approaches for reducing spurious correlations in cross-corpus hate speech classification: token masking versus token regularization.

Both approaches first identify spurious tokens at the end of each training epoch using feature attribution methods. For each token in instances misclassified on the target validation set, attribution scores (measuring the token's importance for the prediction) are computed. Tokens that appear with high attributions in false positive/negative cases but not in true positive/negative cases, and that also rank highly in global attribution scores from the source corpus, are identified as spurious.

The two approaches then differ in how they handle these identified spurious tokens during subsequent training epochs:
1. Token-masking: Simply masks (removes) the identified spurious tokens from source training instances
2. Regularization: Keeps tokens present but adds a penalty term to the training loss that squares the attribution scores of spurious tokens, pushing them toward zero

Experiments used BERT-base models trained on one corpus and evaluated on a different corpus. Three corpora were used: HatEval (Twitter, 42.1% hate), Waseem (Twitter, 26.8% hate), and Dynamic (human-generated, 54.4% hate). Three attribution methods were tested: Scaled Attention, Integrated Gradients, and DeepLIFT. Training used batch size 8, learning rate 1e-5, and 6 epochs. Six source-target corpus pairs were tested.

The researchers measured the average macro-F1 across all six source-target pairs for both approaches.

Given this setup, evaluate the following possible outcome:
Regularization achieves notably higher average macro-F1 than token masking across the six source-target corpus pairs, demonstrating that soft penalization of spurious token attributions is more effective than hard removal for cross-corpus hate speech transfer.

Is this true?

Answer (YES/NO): NO